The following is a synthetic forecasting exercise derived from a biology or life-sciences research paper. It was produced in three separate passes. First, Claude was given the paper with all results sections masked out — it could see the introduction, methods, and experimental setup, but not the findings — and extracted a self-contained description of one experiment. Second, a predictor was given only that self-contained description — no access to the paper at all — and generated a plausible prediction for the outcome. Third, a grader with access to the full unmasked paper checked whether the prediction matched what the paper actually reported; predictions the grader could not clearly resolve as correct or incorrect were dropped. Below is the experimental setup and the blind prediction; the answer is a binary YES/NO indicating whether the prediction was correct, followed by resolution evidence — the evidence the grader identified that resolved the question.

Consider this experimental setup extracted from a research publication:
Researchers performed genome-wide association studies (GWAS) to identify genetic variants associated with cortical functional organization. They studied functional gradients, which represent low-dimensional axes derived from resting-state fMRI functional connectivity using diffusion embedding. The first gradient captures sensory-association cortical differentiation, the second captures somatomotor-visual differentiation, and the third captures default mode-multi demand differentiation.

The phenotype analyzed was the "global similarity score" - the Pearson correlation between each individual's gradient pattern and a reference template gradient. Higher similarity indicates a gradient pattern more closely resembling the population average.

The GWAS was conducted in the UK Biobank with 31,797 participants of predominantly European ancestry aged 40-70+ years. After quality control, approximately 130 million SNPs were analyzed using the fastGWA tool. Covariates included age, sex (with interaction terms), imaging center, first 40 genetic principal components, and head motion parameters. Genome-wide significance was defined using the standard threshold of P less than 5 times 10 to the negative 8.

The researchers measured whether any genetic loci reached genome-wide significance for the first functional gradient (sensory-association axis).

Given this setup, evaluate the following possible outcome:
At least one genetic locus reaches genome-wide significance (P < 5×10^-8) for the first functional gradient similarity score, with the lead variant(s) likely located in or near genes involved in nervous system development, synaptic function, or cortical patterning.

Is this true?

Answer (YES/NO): NO